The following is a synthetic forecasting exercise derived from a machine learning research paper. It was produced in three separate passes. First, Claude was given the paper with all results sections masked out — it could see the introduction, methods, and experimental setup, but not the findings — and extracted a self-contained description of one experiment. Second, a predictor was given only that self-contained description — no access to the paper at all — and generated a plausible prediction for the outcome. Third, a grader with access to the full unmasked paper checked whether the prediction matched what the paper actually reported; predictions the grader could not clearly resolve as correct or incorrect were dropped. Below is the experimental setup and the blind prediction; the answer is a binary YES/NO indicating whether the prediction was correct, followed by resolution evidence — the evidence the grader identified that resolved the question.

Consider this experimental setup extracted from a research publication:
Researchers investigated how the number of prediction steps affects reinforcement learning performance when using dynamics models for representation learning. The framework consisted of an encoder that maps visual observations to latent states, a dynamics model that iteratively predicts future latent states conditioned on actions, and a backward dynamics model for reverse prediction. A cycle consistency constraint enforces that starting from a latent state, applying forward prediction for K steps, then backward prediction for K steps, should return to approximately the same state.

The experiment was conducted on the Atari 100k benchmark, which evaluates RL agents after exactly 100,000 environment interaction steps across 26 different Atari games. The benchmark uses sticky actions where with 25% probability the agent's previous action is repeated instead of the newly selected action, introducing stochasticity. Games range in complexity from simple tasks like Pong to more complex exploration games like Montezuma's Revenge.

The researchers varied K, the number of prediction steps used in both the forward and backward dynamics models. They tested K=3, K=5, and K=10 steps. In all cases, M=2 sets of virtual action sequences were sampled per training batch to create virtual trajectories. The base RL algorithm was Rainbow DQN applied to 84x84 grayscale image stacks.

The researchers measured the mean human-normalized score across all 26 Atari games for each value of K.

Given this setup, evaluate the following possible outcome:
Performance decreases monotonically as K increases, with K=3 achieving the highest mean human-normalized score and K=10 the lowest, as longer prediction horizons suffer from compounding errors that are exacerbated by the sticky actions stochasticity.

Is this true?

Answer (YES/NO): NO